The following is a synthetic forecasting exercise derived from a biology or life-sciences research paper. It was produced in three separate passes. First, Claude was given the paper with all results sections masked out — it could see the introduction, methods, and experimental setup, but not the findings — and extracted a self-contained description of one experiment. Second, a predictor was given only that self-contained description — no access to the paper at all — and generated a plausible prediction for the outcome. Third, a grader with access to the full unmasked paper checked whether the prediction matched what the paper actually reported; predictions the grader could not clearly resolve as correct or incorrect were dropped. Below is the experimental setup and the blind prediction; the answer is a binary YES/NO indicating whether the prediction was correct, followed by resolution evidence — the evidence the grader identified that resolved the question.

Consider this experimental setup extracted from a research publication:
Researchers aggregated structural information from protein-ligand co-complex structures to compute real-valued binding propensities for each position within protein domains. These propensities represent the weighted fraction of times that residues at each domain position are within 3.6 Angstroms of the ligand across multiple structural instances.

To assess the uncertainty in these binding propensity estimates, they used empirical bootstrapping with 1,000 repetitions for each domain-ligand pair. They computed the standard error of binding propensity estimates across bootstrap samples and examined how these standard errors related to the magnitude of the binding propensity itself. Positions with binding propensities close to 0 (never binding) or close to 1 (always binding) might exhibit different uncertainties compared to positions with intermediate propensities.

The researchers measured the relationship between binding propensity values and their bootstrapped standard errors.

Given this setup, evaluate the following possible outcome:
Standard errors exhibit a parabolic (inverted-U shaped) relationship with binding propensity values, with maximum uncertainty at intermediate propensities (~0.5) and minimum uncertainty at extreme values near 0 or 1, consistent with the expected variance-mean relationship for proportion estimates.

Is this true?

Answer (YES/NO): YES